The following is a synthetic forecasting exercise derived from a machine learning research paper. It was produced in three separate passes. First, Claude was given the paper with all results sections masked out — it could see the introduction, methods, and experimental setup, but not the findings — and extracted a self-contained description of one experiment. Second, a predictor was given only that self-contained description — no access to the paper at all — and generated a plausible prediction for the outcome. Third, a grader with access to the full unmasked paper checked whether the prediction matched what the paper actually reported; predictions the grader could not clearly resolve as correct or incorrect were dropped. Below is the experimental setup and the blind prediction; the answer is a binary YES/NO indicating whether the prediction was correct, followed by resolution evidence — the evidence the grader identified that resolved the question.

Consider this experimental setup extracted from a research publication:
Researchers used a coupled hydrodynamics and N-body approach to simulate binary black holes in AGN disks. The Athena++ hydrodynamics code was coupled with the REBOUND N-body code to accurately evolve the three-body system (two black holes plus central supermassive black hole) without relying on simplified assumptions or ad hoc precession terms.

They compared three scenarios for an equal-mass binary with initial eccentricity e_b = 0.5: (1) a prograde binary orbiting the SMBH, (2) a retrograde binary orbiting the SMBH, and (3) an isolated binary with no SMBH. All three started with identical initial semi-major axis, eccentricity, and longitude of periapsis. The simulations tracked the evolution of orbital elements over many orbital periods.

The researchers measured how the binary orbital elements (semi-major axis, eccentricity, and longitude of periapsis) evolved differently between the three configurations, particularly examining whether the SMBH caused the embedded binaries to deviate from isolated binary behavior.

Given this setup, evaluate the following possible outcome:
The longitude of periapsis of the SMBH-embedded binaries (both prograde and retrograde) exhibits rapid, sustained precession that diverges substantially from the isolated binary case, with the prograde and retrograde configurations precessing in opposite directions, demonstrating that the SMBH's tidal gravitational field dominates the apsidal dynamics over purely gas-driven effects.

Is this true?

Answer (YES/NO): NO